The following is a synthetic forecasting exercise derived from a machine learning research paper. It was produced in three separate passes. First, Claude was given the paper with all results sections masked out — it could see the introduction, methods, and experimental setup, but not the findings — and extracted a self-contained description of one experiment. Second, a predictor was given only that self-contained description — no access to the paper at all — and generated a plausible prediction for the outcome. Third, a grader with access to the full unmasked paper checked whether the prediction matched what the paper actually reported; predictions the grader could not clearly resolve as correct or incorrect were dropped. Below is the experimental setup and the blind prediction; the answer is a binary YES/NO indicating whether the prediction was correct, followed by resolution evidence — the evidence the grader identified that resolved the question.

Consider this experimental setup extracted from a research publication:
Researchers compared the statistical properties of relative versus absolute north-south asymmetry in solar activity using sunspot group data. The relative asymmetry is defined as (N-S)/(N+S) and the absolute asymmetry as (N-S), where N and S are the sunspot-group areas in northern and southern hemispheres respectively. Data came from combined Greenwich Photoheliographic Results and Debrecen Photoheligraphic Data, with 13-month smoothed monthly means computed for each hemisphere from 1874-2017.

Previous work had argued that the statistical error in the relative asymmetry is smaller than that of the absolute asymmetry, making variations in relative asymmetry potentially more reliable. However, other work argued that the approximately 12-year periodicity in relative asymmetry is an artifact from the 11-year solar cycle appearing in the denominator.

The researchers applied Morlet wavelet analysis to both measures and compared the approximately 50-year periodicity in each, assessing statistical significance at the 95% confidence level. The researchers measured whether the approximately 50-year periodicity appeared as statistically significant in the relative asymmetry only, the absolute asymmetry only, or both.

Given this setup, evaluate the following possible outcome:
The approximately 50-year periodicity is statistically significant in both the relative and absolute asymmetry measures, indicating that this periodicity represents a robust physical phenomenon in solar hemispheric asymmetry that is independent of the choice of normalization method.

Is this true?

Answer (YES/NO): YES